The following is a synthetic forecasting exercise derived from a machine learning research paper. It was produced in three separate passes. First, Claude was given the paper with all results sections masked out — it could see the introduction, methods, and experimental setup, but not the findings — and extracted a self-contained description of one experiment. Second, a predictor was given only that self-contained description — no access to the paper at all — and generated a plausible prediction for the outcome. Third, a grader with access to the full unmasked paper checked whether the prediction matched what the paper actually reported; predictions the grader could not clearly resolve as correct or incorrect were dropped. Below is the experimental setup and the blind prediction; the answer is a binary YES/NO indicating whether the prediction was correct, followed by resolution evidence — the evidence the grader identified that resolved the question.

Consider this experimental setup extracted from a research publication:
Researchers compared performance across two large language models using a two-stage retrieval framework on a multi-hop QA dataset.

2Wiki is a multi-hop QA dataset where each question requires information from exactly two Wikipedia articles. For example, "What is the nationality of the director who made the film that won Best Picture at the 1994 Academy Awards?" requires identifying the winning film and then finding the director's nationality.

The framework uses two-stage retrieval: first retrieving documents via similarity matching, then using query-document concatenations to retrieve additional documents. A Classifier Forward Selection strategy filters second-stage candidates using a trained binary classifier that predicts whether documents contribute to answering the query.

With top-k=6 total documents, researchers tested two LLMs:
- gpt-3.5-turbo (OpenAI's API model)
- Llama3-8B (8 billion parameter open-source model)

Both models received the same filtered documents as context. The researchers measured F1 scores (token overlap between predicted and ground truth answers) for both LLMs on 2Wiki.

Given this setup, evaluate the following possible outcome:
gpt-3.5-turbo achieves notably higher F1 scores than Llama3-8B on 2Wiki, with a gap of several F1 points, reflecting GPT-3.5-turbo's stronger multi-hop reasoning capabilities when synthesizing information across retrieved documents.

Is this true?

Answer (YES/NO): YES